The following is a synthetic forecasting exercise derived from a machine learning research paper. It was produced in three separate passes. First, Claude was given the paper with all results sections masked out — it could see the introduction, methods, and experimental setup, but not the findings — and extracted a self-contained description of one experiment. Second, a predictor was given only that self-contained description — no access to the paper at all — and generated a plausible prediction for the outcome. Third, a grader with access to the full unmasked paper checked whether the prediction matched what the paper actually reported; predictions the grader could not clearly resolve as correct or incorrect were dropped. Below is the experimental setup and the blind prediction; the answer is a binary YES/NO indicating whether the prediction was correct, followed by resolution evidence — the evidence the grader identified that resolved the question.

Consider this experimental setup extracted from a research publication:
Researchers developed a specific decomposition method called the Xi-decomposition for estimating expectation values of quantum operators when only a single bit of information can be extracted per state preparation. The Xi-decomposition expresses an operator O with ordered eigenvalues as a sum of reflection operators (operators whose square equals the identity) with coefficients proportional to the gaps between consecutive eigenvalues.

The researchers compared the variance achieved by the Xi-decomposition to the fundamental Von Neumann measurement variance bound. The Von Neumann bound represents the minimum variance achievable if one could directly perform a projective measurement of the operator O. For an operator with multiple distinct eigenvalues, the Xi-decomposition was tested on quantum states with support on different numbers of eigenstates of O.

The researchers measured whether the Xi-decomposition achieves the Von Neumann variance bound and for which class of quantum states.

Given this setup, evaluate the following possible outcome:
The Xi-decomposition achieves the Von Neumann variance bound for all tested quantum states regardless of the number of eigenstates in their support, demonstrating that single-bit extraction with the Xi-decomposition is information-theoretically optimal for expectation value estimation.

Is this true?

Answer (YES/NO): NO